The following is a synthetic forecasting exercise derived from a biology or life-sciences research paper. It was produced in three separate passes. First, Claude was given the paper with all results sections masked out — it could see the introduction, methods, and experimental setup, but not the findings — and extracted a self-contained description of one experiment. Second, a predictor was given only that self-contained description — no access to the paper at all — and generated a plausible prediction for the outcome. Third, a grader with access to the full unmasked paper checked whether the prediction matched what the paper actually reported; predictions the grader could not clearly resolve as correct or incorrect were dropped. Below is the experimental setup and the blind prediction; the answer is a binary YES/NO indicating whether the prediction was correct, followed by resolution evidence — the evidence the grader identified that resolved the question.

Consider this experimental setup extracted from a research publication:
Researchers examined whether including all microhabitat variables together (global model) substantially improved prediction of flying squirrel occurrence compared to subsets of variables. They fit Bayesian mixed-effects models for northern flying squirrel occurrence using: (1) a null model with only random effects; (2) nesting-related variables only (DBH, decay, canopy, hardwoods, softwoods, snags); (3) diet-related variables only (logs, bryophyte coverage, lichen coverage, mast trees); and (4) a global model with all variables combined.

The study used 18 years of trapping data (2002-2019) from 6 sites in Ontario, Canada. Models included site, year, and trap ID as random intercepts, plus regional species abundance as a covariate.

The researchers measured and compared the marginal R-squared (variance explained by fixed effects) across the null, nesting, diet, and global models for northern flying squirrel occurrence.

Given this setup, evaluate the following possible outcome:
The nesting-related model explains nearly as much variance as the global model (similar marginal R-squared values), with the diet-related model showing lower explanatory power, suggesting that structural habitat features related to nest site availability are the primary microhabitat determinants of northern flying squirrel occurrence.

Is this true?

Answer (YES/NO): NO